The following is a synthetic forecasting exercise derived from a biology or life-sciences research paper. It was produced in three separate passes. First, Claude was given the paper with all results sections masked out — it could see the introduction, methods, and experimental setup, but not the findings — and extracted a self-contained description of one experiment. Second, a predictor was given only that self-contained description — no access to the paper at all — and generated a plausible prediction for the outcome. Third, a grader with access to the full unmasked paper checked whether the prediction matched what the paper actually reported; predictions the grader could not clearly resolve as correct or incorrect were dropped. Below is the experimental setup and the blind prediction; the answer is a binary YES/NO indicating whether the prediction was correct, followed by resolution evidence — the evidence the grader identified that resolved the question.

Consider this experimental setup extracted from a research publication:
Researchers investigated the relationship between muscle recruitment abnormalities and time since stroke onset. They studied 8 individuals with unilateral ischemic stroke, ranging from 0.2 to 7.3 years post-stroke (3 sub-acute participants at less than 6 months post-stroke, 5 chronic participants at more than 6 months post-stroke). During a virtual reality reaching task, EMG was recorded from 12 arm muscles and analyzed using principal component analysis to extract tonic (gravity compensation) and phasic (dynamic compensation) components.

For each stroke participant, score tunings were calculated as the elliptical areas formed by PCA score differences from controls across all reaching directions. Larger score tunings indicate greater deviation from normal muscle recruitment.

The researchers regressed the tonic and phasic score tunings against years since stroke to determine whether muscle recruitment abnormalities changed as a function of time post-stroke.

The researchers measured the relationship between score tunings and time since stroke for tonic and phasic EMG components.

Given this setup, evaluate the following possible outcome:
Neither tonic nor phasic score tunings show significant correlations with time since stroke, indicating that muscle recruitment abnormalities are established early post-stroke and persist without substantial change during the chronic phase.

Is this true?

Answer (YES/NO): NO